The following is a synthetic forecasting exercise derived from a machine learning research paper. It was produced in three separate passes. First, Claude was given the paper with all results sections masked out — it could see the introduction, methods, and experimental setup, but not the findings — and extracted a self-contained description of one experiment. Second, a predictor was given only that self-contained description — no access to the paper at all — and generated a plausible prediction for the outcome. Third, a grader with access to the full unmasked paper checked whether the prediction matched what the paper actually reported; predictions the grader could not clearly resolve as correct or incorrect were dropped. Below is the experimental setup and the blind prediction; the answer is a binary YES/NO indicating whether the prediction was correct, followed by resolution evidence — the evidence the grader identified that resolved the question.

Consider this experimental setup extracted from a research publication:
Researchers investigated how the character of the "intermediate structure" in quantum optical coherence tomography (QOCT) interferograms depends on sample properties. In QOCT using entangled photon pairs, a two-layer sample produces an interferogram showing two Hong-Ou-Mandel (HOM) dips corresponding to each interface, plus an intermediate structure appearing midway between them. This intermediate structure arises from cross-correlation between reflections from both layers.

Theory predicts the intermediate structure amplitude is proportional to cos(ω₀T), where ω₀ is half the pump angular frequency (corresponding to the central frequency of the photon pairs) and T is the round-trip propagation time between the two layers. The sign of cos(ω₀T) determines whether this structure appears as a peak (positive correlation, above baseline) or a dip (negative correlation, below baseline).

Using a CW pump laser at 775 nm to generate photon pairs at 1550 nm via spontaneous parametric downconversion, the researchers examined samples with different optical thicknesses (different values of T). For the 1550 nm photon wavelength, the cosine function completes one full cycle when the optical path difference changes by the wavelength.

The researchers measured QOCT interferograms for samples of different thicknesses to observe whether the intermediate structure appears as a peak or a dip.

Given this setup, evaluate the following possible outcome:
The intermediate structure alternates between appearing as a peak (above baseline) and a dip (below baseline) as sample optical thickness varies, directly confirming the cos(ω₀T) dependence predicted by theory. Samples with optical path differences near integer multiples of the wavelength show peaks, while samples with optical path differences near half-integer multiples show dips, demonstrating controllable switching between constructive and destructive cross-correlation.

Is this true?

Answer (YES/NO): NO